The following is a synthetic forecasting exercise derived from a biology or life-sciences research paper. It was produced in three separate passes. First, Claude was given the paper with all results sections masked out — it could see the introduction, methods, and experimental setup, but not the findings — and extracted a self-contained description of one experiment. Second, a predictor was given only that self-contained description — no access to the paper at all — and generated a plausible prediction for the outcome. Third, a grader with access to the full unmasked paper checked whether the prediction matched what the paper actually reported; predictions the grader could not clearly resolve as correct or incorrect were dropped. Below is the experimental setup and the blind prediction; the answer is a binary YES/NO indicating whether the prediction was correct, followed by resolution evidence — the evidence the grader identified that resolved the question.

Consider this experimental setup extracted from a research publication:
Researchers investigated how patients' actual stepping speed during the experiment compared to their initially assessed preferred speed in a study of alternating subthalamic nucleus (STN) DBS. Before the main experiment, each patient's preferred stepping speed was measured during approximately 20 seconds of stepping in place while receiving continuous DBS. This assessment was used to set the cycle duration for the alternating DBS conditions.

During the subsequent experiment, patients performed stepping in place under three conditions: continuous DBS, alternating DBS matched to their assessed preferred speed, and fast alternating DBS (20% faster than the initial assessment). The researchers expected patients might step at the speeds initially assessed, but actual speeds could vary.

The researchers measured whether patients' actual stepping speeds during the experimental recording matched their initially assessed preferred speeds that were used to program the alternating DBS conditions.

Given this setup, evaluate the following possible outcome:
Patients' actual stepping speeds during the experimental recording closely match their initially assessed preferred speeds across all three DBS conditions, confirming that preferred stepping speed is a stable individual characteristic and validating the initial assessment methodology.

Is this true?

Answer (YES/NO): NO